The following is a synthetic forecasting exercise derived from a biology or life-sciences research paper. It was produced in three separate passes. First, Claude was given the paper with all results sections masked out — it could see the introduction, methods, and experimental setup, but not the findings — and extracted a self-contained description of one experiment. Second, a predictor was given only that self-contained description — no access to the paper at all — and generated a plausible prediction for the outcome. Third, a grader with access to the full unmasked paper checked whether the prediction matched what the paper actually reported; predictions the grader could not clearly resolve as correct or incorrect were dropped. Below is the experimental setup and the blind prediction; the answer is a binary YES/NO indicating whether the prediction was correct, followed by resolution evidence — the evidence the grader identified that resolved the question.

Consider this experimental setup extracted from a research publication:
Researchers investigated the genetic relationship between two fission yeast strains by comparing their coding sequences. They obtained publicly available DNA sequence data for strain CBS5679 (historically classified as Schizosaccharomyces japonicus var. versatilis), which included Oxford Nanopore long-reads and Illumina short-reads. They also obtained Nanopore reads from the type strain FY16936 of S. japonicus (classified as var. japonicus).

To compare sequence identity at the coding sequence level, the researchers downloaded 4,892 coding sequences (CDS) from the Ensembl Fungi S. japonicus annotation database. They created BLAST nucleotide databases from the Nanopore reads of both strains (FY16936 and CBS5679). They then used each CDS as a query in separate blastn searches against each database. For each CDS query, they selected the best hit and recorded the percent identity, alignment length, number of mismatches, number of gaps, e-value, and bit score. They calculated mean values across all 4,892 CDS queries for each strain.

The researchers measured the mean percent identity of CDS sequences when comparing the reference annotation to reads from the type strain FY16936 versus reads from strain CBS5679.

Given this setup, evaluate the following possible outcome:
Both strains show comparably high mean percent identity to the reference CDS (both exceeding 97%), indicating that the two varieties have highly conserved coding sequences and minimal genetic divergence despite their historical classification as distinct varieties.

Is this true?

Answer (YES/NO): NO